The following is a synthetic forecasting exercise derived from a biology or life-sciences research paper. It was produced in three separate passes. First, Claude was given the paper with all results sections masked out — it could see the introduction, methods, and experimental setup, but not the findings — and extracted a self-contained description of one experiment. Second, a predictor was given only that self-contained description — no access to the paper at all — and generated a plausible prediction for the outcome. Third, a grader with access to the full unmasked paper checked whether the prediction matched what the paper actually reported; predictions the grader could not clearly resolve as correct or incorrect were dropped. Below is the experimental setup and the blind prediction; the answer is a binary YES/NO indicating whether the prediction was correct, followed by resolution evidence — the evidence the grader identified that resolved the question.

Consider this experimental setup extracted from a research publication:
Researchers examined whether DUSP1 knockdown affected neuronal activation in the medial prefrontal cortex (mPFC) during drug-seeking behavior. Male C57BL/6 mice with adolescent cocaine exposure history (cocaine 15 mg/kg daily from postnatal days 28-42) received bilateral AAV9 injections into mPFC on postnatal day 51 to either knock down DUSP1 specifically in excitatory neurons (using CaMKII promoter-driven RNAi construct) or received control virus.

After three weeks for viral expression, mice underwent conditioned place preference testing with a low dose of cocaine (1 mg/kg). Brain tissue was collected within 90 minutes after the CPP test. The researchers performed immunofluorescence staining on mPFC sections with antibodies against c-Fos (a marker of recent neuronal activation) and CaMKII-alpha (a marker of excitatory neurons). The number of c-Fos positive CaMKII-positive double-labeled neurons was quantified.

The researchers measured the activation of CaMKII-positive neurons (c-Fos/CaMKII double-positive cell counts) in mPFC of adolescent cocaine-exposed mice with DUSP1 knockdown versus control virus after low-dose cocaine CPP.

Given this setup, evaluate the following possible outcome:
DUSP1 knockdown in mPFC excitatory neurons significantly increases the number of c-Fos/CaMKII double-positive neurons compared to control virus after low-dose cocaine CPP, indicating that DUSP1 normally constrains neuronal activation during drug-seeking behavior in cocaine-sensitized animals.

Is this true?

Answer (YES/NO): YES